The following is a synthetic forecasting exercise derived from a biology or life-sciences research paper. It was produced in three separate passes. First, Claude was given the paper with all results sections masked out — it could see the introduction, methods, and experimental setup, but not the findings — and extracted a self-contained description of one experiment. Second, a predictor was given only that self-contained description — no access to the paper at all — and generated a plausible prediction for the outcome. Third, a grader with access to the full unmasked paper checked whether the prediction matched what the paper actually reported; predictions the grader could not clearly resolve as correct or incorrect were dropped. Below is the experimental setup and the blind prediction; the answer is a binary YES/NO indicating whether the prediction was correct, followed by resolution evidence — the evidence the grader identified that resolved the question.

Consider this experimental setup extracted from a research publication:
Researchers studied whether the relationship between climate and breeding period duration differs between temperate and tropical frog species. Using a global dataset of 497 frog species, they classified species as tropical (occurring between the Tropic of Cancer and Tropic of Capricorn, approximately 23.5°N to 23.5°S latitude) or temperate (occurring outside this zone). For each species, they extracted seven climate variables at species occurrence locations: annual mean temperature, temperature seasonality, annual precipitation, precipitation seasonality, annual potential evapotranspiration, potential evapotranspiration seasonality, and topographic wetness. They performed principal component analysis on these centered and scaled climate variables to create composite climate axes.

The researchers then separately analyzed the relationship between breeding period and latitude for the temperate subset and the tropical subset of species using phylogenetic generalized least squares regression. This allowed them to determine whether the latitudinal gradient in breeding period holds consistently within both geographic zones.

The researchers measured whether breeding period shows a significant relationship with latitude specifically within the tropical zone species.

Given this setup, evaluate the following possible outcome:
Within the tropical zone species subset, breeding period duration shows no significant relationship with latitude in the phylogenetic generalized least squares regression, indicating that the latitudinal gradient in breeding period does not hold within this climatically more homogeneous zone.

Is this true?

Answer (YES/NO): YES